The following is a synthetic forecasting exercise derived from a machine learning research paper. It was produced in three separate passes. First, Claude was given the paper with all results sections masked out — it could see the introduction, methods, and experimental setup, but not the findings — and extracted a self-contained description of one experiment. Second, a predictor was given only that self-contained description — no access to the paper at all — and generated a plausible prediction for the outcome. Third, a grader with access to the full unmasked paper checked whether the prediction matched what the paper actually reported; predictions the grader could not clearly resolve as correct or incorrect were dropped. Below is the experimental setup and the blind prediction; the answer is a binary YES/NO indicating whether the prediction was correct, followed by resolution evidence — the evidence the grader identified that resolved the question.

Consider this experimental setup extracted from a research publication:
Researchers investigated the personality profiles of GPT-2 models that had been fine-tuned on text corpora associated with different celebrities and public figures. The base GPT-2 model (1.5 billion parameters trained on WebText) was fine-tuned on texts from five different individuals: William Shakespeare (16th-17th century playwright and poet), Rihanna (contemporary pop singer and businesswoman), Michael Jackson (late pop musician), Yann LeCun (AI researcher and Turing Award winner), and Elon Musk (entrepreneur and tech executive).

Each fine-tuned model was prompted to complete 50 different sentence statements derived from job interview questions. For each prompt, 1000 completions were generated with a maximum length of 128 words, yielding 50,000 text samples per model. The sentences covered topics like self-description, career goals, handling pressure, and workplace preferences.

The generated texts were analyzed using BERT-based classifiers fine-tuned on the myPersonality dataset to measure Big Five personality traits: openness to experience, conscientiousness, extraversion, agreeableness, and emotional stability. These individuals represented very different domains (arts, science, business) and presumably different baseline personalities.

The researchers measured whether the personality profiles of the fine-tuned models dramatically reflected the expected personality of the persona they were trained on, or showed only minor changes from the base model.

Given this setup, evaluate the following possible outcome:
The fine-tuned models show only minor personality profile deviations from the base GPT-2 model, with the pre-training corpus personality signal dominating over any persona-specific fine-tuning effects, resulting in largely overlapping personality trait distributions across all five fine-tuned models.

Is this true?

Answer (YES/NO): NO